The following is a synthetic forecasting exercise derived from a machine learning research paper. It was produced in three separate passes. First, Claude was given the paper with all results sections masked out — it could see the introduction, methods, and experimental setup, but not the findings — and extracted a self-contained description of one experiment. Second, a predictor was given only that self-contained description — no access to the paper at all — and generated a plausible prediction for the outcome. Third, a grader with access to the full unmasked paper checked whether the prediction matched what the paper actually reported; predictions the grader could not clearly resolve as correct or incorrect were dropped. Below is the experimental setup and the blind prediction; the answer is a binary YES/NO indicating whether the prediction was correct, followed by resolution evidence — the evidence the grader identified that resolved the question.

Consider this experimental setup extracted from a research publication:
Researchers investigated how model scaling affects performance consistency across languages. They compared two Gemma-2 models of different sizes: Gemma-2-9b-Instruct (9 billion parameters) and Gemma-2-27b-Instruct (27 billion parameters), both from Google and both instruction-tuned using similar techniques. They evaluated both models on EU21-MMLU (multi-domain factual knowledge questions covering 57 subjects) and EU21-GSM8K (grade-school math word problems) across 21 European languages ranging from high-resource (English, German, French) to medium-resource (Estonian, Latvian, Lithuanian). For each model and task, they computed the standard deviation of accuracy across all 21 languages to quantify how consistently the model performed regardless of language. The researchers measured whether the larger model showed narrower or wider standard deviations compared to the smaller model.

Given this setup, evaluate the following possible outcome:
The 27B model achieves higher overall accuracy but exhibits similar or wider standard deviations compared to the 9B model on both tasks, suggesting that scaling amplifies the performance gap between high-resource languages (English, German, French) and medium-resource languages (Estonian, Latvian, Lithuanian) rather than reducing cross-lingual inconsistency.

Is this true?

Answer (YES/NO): NO